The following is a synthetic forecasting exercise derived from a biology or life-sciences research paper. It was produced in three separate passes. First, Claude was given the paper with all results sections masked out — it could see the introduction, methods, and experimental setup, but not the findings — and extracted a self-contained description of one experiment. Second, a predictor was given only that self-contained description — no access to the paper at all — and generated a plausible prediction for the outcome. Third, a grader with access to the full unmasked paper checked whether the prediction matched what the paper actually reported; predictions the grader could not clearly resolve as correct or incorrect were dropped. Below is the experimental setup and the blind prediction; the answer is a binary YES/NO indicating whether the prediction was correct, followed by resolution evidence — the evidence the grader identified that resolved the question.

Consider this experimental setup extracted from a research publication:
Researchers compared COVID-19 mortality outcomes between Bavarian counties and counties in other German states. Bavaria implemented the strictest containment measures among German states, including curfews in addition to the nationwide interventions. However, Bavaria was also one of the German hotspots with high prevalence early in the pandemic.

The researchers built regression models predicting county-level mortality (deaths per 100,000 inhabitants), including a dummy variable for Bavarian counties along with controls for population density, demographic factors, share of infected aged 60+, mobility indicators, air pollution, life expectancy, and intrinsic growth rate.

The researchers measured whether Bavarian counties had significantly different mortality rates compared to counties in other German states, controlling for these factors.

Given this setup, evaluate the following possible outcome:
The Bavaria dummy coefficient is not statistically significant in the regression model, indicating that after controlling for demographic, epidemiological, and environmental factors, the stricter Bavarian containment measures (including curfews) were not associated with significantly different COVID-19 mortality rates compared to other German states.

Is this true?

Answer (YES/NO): NO